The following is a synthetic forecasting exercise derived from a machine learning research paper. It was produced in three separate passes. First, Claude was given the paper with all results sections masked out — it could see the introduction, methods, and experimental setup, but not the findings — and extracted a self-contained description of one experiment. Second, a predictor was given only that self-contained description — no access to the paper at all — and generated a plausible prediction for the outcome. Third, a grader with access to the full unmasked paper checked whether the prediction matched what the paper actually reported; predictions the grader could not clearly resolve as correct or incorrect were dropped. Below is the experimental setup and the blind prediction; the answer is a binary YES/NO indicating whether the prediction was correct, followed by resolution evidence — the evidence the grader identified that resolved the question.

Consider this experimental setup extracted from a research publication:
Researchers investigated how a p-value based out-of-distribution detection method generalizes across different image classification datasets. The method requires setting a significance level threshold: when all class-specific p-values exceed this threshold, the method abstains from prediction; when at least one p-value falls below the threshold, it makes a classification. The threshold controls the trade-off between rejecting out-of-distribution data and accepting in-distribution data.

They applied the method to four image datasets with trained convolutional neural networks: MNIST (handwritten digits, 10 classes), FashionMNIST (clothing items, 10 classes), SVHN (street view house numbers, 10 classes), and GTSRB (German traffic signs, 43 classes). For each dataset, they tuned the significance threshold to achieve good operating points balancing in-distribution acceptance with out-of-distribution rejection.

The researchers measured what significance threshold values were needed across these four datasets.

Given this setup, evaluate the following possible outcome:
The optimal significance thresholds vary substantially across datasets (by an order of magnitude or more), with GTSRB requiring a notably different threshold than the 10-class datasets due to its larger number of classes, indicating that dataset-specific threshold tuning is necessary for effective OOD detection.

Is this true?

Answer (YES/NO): NO